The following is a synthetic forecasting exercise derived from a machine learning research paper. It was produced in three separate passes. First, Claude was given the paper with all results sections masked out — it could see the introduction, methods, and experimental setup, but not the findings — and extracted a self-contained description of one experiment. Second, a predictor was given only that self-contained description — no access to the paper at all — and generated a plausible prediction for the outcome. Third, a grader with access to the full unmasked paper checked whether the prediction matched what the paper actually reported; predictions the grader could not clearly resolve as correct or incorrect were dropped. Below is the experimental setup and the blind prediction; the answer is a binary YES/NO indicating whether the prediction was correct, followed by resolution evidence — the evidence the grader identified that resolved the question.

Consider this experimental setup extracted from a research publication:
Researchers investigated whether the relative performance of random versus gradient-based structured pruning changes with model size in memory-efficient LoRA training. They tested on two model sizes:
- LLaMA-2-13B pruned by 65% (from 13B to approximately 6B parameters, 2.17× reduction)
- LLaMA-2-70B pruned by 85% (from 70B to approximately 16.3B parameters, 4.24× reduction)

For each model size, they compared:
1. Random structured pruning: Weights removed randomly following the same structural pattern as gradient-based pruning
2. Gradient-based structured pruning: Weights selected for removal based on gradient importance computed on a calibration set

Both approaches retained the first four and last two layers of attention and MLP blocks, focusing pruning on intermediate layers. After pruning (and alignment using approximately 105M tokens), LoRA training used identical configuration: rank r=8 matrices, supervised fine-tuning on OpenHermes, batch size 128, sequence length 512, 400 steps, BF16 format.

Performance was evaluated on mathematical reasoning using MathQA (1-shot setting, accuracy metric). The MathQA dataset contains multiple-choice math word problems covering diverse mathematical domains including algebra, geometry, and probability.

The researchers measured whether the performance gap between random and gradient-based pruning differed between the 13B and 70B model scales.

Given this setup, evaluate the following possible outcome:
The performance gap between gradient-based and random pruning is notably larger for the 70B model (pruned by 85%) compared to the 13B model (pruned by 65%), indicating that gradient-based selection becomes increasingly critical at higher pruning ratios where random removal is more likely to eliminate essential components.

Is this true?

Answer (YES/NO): YES